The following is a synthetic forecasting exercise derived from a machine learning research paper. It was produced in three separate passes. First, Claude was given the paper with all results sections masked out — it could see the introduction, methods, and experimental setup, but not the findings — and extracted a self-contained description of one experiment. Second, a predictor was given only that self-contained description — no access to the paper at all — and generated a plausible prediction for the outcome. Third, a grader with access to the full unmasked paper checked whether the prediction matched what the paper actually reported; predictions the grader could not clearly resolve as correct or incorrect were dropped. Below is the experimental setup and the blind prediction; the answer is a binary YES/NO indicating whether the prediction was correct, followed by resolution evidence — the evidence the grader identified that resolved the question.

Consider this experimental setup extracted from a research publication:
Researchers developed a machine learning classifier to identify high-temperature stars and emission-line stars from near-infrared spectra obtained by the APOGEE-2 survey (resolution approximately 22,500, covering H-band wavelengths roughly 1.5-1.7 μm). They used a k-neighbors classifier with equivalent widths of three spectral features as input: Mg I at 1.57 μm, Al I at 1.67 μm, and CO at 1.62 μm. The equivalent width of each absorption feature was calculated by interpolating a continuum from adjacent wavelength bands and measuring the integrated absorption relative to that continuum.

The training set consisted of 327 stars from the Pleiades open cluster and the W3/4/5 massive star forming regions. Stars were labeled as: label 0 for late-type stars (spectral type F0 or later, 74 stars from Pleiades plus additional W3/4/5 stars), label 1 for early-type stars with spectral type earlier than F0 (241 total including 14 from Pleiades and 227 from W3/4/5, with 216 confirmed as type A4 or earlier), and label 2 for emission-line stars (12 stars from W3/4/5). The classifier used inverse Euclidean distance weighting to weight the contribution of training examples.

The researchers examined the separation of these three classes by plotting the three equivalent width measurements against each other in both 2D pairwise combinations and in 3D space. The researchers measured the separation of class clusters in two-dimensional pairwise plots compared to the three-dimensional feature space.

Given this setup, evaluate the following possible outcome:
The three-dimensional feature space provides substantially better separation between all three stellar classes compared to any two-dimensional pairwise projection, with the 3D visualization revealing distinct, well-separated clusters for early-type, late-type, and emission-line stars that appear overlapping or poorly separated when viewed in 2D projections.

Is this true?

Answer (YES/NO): NO